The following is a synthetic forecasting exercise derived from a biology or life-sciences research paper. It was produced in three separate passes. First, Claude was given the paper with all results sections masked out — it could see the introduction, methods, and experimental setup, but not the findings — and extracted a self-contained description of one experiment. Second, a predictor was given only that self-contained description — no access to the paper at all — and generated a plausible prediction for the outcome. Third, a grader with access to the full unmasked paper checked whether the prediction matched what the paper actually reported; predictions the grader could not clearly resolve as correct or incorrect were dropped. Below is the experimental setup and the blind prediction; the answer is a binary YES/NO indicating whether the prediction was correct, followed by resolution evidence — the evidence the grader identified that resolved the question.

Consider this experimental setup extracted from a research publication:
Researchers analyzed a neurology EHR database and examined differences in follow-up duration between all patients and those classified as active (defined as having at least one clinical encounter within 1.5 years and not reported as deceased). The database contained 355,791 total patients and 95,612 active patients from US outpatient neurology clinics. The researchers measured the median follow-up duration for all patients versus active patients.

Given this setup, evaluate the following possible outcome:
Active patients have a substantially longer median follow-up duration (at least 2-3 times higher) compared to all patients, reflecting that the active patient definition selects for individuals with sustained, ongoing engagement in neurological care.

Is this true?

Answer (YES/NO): YES